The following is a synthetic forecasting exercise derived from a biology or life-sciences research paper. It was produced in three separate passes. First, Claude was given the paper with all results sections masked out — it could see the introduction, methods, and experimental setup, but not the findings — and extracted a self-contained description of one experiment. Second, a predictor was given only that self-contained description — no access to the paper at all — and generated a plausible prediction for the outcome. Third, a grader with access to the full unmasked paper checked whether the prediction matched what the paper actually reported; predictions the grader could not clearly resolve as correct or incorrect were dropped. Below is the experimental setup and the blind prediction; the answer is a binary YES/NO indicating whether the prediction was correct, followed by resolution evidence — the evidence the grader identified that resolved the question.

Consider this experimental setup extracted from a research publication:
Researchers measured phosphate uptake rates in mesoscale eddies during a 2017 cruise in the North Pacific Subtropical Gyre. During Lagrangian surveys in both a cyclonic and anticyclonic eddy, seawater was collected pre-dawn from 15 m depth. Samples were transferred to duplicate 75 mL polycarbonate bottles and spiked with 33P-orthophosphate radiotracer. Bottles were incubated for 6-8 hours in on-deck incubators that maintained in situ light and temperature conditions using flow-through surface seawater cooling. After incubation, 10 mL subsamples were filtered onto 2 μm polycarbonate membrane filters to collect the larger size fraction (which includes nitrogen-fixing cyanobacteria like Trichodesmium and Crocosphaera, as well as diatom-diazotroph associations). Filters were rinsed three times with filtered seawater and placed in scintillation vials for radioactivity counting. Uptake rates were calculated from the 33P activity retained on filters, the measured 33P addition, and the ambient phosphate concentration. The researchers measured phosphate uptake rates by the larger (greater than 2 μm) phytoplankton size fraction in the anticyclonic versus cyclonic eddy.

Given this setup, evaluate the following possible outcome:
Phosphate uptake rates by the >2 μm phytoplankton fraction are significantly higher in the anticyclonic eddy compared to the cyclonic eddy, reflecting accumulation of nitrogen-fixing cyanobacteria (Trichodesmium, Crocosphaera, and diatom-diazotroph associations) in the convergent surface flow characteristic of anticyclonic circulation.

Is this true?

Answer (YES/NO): NO